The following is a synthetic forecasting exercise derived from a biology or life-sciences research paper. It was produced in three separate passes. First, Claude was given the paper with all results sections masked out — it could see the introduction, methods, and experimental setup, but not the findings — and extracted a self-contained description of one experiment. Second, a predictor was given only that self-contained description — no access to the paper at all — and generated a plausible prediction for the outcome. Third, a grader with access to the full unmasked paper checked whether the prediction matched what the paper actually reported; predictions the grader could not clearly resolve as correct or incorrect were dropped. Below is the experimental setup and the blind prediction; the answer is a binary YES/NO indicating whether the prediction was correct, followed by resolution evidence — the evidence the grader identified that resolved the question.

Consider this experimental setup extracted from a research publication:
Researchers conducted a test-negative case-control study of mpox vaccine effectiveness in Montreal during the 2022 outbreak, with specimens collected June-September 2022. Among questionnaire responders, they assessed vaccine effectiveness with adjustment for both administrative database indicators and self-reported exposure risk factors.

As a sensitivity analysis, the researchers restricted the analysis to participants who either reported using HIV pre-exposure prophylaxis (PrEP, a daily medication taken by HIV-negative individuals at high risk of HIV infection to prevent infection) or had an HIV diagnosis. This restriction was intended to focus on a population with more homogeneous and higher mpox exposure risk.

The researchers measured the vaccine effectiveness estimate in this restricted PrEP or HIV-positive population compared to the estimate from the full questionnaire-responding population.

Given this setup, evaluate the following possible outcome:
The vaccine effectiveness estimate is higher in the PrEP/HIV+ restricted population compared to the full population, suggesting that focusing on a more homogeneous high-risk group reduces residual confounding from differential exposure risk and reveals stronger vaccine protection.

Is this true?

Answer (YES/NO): NO